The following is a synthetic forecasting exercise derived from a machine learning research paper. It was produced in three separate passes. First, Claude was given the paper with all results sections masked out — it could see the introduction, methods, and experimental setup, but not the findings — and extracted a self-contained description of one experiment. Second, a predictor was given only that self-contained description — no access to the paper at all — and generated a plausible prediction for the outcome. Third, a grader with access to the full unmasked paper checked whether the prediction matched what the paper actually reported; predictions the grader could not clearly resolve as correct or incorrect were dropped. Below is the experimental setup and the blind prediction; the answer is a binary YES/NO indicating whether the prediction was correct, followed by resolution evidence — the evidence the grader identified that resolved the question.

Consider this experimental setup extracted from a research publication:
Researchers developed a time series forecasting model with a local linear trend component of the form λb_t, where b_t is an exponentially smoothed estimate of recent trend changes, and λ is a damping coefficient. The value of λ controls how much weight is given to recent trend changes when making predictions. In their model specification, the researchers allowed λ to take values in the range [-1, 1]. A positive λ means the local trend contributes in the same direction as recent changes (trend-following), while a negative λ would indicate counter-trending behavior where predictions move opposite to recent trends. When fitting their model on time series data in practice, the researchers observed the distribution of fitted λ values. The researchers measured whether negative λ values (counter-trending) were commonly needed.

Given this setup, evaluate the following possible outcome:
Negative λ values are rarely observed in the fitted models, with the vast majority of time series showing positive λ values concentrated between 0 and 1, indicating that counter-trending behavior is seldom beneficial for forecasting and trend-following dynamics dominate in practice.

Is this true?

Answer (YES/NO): YES